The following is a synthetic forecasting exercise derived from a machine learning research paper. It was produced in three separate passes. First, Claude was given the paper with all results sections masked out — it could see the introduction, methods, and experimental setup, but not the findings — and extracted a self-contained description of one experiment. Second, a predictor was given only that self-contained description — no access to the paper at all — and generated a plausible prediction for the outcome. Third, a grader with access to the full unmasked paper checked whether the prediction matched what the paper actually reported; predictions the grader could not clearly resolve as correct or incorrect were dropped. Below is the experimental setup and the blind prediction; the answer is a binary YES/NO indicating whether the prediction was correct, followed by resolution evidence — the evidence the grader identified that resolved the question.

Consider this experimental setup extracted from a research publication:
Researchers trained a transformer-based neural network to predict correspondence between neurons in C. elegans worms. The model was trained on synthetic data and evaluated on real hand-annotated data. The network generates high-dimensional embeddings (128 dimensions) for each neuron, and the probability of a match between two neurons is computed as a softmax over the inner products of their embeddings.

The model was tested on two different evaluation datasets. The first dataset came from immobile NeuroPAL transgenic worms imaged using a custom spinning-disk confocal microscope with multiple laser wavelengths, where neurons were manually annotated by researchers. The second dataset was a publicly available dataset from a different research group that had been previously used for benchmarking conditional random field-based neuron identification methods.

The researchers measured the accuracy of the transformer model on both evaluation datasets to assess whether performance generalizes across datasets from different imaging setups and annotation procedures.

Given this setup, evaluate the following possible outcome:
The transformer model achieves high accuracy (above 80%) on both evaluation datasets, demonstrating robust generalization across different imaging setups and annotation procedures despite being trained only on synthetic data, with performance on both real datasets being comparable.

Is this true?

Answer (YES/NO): NO